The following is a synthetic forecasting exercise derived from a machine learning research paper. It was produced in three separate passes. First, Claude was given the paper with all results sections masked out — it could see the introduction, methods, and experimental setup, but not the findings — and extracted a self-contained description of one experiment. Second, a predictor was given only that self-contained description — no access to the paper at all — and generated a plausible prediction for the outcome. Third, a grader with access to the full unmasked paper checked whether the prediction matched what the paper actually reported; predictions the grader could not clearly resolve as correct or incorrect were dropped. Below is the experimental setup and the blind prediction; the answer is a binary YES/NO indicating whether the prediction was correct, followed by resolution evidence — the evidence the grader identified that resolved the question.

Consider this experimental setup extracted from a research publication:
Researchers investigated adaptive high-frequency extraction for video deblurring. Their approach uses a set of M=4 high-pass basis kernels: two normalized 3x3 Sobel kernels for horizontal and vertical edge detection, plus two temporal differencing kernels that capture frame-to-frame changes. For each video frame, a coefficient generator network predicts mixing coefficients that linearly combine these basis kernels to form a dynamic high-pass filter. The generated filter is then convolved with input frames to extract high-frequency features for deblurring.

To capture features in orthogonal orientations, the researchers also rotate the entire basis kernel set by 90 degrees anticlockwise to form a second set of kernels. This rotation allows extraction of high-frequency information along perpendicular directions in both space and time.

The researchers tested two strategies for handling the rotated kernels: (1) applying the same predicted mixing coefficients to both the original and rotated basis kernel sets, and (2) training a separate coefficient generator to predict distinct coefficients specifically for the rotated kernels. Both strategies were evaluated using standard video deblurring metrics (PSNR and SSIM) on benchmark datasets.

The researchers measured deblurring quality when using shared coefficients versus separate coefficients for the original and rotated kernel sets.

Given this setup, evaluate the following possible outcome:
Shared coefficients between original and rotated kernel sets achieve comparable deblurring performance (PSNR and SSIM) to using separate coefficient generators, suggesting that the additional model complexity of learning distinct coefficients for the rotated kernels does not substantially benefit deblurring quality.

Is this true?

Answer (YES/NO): YES